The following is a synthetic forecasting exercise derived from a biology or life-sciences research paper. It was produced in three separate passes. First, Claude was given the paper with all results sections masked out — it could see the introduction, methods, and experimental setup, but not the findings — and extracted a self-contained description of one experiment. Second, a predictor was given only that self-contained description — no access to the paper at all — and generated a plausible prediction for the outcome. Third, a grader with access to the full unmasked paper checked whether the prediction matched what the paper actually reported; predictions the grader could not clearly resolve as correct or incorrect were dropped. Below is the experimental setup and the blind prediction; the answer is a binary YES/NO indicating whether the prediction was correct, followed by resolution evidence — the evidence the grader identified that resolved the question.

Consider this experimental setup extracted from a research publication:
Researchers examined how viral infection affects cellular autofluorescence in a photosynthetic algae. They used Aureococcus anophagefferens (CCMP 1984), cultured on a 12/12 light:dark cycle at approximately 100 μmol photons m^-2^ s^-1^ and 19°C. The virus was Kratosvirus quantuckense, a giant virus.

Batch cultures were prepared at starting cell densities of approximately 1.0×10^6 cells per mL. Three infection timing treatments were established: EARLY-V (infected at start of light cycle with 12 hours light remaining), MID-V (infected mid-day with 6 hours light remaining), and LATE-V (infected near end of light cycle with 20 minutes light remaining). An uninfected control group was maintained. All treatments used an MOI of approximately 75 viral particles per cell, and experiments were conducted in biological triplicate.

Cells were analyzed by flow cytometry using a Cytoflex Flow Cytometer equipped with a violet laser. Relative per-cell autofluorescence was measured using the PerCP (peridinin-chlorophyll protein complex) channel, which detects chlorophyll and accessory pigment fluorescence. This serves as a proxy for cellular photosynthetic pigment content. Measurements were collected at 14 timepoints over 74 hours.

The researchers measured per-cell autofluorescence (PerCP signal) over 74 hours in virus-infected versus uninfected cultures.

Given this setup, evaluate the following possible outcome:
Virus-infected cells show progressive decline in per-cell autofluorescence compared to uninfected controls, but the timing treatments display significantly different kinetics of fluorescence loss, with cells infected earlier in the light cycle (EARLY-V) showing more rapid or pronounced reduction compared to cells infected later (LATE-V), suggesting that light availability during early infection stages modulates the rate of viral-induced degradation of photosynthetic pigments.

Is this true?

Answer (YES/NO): NO